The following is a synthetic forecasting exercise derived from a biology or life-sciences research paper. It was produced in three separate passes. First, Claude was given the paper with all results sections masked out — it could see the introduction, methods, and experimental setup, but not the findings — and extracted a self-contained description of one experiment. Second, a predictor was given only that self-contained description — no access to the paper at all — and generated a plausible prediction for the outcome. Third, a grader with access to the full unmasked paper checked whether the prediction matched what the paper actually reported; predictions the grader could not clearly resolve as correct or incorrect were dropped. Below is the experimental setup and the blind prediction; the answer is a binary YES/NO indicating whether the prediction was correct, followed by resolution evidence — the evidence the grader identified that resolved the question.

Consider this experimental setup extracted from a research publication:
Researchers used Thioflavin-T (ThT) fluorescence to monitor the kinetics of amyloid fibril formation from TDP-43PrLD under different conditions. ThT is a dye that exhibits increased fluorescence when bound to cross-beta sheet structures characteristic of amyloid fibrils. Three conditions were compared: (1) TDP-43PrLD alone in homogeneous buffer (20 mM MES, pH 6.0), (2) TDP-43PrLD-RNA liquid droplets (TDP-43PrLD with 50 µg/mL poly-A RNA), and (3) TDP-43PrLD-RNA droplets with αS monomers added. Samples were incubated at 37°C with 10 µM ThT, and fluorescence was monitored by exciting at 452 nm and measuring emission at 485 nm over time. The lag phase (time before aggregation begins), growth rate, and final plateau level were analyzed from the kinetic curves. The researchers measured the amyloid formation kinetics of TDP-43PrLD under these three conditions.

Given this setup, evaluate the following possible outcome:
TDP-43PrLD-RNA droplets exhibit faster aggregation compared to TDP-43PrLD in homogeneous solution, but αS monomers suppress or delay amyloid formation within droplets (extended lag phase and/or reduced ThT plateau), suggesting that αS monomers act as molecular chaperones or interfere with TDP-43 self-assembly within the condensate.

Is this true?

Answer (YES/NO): NO